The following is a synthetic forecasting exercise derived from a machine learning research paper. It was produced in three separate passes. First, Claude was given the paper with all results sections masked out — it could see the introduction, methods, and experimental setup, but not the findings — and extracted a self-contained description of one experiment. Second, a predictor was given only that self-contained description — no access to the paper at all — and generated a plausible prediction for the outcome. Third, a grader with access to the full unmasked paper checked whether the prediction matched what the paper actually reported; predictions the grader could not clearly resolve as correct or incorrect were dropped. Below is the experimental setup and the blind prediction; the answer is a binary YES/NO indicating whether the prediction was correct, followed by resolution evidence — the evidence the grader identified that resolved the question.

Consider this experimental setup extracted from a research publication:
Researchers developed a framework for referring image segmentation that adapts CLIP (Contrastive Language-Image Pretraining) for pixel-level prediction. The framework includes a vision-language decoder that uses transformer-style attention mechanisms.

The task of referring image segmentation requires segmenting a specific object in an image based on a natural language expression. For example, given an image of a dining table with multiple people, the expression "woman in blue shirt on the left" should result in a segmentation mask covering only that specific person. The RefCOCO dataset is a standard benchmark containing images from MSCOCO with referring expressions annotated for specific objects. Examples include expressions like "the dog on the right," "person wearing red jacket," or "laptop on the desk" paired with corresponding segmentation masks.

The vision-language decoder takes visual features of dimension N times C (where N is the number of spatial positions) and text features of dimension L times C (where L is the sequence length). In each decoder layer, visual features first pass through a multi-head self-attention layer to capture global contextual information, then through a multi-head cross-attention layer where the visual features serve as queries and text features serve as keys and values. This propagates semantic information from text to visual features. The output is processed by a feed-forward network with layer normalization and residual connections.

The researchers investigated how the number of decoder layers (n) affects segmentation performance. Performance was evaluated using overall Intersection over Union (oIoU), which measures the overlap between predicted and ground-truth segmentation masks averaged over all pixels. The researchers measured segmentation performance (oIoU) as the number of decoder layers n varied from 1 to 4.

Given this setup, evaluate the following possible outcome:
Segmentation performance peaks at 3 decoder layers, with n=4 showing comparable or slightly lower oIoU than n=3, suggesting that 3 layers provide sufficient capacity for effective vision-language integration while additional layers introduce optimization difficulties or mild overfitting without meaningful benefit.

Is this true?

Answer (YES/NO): YES